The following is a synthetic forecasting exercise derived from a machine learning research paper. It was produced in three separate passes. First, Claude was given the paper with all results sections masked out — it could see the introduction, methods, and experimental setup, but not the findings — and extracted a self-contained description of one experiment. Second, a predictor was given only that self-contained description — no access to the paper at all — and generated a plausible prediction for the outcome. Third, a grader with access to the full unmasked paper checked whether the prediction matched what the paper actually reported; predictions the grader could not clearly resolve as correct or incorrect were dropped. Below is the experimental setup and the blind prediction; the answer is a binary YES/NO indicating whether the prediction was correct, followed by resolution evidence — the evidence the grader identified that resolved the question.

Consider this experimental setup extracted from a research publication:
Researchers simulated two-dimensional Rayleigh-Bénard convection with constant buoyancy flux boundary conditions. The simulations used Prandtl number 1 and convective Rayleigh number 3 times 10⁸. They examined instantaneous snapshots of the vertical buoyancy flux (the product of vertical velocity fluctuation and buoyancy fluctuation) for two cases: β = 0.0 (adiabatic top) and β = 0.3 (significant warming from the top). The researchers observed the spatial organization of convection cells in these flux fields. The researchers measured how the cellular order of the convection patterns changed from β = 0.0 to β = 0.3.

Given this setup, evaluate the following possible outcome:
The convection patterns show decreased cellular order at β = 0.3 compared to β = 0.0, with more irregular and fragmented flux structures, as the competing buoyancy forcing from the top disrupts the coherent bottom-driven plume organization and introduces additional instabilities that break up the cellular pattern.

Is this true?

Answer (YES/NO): YES